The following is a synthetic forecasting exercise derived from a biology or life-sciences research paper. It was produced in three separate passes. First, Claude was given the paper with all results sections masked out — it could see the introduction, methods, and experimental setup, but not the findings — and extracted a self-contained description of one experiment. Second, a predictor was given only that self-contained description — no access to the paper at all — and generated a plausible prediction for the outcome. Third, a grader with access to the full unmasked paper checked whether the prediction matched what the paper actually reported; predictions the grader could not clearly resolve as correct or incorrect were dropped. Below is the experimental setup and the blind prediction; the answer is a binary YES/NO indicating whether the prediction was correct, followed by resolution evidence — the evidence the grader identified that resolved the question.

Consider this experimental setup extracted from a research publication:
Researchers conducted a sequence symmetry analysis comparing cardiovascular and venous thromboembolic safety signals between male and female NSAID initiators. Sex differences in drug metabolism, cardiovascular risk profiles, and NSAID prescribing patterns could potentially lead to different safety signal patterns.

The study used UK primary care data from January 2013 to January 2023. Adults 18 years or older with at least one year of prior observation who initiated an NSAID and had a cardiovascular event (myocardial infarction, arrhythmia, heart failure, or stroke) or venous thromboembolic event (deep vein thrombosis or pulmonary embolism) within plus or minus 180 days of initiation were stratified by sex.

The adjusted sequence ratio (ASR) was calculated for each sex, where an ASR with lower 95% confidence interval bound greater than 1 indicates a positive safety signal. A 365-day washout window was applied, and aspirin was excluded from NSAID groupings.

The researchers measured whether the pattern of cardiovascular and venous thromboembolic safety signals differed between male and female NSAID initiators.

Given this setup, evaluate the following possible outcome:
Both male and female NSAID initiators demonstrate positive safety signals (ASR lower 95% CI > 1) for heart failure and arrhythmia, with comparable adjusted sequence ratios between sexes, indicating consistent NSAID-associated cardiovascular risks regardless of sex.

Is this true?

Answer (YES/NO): NO